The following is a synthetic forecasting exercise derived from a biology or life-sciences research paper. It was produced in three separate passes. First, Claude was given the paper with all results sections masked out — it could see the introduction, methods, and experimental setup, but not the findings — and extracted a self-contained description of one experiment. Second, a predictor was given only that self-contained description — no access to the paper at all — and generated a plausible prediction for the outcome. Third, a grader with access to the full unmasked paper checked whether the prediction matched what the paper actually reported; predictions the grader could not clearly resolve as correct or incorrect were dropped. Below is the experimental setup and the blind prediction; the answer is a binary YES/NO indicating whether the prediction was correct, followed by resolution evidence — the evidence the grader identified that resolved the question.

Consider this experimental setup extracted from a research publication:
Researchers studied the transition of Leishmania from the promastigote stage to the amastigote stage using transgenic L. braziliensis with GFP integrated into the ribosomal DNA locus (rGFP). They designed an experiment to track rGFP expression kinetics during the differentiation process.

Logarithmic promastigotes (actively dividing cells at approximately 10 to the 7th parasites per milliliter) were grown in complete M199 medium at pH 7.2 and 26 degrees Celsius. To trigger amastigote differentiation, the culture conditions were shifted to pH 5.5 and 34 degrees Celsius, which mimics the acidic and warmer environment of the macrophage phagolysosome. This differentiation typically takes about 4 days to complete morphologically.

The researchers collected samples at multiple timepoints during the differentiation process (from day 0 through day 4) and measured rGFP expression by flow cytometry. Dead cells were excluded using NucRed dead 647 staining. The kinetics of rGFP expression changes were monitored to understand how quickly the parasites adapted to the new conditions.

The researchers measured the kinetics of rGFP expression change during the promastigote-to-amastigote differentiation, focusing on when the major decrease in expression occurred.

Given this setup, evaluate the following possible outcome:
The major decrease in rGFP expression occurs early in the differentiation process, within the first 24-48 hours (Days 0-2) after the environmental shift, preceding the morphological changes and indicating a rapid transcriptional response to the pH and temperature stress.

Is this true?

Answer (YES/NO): YES